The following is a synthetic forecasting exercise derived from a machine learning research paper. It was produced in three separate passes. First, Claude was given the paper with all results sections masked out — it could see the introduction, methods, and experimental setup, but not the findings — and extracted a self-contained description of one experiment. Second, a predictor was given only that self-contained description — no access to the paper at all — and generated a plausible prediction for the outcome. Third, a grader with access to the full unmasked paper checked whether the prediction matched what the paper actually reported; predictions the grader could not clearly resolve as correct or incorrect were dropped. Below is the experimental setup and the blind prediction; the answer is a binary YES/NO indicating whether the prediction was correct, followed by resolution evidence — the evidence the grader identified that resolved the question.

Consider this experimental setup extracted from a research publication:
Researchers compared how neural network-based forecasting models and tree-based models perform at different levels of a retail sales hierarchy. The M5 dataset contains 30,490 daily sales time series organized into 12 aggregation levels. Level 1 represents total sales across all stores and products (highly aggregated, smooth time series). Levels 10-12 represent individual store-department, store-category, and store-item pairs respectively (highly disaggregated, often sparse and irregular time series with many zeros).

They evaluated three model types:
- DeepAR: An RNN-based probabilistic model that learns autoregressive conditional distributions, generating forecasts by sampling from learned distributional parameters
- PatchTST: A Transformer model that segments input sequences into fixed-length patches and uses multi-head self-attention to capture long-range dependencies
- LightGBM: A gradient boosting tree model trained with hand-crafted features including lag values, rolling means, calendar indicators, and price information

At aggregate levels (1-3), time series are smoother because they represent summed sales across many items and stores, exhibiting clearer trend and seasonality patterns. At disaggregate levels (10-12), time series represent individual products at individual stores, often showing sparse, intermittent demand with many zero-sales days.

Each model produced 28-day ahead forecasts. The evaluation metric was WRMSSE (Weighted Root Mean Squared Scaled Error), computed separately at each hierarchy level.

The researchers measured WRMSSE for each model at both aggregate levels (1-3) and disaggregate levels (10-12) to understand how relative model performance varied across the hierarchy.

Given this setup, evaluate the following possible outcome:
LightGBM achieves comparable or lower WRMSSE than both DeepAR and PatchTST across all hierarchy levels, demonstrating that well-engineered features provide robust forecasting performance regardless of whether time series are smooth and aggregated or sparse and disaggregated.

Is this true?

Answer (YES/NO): NO